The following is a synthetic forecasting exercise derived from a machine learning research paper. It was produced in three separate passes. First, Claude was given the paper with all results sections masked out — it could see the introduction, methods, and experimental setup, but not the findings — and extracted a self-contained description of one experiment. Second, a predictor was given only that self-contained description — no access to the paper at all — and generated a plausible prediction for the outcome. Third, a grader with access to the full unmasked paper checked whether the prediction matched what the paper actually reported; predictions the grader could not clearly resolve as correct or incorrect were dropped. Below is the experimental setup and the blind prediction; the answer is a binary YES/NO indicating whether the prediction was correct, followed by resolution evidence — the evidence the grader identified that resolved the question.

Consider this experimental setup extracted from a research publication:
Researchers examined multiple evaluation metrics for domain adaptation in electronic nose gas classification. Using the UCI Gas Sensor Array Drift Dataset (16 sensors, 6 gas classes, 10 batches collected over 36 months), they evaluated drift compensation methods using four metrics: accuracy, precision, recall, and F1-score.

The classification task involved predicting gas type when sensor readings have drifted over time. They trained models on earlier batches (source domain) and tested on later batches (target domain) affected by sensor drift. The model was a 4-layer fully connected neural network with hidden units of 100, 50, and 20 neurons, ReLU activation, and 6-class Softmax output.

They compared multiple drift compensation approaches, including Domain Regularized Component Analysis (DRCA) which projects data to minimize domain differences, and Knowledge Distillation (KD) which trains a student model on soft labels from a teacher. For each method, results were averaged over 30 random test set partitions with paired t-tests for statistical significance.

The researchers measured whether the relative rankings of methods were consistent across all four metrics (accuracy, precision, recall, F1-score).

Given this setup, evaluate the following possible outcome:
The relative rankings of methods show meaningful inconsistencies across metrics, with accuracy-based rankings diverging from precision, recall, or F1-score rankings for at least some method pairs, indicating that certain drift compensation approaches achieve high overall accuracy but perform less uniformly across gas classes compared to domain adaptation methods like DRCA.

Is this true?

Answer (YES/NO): NO